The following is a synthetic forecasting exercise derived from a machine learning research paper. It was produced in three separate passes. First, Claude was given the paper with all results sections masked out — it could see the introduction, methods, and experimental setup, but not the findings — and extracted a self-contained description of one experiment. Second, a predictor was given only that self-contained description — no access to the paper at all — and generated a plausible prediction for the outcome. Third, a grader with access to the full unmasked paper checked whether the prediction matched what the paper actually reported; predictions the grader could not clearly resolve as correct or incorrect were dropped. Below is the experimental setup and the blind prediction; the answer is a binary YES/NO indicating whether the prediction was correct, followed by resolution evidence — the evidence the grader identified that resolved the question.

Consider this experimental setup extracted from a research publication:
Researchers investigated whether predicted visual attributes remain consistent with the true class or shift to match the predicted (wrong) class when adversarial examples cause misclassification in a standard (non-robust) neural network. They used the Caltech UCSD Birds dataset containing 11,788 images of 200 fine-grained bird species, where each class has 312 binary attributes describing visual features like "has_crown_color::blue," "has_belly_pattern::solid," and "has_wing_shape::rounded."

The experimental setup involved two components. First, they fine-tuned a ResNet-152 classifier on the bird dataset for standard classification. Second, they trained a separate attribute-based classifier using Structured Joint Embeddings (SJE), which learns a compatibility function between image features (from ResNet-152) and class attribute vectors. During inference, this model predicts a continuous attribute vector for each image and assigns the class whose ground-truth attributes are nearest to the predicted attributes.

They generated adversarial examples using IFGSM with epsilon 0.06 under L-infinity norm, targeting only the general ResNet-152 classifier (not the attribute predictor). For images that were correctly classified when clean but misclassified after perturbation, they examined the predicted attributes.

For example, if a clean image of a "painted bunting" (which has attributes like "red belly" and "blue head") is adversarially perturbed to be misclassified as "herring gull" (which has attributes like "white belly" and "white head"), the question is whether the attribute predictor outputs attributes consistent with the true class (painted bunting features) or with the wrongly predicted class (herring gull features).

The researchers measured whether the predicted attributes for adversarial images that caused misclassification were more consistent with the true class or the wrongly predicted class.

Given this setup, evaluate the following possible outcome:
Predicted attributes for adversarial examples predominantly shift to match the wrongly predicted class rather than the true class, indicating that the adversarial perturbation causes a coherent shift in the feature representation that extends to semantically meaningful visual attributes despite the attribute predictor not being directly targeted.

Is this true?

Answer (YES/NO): YES